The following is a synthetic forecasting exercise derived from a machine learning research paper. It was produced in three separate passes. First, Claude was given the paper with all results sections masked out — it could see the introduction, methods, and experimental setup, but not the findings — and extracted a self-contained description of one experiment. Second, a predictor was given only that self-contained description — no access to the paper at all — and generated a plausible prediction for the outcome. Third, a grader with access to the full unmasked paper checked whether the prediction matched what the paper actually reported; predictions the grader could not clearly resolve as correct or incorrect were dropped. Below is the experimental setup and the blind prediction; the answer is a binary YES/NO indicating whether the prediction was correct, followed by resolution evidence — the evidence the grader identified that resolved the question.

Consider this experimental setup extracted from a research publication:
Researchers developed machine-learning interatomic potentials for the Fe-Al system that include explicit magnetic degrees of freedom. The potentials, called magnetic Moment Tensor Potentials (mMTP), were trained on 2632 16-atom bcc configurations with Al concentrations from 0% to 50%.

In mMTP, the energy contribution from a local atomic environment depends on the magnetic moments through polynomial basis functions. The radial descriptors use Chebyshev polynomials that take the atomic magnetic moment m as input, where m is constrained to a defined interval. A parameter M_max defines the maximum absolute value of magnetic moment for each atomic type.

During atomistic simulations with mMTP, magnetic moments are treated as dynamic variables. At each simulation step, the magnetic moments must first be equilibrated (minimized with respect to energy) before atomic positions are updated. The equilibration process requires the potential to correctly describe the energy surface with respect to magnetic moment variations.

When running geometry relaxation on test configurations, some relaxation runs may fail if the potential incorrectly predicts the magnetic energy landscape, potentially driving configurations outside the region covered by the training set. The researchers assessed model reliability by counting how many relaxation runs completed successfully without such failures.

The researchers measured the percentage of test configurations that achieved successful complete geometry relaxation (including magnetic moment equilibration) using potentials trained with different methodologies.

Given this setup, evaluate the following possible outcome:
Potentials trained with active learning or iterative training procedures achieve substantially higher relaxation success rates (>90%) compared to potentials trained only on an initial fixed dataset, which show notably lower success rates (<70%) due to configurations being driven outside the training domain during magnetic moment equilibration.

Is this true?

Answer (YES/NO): NO